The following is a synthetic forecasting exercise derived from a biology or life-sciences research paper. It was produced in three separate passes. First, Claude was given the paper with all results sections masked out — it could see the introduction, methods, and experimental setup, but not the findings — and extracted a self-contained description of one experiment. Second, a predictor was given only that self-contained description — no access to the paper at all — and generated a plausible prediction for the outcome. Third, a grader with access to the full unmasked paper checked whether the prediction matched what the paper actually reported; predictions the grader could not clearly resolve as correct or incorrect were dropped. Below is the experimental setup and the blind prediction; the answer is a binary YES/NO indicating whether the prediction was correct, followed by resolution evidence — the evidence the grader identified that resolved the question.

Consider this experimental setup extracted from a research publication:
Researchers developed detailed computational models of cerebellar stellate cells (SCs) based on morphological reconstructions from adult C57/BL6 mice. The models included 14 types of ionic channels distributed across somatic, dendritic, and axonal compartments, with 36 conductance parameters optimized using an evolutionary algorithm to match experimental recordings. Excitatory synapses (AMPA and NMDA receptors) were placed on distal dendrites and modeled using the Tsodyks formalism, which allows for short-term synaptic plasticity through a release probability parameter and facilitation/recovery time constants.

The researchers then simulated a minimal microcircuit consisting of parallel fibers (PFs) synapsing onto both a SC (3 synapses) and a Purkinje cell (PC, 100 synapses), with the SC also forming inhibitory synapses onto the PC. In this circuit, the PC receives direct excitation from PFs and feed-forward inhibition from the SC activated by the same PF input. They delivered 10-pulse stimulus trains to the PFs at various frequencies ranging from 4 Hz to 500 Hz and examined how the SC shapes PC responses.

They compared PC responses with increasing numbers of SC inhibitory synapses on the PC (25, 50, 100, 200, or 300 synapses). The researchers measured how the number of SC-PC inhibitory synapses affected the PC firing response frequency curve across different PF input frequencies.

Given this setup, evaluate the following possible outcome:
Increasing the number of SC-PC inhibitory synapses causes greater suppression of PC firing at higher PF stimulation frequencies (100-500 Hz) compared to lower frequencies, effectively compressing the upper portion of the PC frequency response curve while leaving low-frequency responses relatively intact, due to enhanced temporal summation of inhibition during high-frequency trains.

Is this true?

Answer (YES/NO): YES